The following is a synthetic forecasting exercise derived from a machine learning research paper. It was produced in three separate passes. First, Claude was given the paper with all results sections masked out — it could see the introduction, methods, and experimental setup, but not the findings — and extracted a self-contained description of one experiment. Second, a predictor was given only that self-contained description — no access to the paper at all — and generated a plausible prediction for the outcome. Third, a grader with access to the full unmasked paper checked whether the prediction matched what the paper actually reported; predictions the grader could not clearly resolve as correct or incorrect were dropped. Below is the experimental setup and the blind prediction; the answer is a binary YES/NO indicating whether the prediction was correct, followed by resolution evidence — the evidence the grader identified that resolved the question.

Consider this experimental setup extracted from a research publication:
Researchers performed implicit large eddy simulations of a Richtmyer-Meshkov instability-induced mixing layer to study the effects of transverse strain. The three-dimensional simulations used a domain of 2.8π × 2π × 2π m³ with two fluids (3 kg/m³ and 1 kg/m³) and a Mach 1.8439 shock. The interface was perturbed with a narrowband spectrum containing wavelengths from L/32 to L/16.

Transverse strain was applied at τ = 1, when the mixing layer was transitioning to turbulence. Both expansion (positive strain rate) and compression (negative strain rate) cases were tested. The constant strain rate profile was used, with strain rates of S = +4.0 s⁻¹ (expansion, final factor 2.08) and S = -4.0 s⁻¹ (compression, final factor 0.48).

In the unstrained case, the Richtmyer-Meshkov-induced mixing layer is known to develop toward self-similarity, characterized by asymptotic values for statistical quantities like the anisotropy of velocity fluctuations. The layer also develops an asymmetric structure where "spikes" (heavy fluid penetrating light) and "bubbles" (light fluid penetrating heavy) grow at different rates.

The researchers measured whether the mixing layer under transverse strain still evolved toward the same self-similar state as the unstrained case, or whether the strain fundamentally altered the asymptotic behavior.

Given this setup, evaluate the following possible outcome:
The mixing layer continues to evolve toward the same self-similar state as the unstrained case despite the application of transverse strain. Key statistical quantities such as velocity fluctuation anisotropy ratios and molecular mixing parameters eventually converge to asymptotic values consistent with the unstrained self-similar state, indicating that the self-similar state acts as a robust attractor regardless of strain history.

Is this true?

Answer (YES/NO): NO